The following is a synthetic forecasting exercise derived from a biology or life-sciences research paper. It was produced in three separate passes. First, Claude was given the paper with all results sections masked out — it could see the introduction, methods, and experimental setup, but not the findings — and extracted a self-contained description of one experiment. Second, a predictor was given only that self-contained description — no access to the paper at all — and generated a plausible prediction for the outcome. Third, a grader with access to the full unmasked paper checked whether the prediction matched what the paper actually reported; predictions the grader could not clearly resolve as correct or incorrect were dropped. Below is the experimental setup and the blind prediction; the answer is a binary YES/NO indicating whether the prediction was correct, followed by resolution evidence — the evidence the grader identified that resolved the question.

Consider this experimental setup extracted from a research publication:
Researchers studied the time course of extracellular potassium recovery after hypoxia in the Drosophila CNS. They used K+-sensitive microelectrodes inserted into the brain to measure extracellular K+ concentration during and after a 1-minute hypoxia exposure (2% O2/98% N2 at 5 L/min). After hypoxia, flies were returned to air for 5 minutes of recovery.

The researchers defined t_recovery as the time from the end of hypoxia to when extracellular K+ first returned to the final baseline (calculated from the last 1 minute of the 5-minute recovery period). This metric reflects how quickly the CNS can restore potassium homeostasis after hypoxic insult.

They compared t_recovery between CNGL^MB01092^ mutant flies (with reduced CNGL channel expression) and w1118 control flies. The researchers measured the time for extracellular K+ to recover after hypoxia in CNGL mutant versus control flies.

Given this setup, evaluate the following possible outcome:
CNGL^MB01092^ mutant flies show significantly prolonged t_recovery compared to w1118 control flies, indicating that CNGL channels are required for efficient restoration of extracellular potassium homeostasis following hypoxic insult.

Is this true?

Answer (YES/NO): YES